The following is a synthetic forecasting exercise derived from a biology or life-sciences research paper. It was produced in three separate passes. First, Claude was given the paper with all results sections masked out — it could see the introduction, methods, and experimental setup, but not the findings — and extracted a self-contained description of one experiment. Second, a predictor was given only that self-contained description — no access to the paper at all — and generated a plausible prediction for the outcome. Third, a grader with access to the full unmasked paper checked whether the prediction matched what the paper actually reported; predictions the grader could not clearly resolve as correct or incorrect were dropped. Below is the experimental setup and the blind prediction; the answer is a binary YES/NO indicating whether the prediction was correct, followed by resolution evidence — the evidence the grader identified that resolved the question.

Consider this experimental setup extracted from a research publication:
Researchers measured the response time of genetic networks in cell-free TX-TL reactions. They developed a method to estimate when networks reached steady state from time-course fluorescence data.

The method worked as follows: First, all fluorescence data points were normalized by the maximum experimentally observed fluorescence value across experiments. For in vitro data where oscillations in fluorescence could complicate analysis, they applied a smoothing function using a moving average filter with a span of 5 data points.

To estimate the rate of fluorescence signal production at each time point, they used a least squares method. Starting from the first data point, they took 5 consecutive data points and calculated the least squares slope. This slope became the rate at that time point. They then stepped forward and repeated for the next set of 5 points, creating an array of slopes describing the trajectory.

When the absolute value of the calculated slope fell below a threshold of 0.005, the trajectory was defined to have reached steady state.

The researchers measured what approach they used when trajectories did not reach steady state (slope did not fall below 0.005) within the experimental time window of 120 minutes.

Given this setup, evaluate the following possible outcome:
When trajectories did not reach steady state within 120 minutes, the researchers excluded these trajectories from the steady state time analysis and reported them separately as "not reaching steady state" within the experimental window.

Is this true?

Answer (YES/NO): NO